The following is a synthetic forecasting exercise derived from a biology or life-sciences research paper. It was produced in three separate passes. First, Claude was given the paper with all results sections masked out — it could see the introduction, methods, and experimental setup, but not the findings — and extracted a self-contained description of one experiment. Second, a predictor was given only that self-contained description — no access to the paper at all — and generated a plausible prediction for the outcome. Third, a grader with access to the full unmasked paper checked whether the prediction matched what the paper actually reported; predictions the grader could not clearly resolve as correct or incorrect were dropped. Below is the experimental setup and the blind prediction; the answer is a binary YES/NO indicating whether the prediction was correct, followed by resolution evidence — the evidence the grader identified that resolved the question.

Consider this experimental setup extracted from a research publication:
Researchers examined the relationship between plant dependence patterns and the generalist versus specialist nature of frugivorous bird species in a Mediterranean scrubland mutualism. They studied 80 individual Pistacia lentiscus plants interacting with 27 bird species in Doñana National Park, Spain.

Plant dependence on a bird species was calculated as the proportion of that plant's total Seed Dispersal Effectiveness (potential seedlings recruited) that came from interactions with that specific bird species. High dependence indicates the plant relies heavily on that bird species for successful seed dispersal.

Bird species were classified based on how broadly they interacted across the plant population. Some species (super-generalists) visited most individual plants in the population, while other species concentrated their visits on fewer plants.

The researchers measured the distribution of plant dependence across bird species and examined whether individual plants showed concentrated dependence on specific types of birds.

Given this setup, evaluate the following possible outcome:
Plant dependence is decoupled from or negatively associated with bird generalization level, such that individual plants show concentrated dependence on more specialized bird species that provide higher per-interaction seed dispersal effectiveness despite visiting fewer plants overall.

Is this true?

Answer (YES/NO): NO